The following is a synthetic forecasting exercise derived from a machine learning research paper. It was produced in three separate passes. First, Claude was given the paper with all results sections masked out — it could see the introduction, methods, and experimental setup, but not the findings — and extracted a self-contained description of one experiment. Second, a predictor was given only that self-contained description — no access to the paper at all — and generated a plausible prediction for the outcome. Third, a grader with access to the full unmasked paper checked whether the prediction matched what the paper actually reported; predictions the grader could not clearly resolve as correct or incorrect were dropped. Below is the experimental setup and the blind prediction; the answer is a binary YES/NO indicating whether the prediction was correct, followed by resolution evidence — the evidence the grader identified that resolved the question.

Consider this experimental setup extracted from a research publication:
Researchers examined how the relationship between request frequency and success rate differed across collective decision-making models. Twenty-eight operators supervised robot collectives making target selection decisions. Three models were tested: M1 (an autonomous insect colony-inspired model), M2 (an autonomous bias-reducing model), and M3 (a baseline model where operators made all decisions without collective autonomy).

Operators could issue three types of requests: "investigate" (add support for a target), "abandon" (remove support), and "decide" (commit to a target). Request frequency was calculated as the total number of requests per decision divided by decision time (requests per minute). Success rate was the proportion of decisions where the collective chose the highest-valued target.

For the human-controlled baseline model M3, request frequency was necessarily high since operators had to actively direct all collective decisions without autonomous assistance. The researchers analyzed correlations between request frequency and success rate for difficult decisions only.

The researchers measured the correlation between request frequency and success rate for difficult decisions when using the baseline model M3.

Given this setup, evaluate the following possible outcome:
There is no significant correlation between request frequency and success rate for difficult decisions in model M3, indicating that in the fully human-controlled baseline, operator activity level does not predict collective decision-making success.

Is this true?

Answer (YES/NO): NO